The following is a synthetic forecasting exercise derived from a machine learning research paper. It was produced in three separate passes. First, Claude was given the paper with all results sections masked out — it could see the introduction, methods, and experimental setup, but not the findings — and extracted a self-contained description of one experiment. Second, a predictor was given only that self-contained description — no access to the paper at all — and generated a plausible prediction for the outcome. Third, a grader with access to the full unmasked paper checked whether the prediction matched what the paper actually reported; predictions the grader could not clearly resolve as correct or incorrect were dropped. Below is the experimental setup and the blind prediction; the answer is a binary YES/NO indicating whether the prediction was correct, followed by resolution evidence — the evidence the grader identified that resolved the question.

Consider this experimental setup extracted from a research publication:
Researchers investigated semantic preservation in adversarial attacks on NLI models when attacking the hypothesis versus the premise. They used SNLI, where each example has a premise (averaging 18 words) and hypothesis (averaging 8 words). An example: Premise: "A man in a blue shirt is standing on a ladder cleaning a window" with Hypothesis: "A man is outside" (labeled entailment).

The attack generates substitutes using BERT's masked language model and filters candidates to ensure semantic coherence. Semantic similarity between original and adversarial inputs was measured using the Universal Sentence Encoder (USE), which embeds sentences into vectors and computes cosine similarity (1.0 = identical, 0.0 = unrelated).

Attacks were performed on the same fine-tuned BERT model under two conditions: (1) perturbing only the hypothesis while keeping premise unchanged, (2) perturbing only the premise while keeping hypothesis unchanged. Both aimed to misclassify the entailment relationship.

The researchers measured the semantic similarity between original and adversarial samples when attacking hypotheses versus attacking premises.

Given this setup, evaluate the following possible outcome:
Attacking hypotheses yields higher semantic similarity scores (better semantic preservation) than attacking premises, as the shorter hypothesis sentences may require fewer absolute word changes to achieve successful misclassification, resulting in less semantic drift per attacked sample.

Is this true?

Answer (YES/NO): NO